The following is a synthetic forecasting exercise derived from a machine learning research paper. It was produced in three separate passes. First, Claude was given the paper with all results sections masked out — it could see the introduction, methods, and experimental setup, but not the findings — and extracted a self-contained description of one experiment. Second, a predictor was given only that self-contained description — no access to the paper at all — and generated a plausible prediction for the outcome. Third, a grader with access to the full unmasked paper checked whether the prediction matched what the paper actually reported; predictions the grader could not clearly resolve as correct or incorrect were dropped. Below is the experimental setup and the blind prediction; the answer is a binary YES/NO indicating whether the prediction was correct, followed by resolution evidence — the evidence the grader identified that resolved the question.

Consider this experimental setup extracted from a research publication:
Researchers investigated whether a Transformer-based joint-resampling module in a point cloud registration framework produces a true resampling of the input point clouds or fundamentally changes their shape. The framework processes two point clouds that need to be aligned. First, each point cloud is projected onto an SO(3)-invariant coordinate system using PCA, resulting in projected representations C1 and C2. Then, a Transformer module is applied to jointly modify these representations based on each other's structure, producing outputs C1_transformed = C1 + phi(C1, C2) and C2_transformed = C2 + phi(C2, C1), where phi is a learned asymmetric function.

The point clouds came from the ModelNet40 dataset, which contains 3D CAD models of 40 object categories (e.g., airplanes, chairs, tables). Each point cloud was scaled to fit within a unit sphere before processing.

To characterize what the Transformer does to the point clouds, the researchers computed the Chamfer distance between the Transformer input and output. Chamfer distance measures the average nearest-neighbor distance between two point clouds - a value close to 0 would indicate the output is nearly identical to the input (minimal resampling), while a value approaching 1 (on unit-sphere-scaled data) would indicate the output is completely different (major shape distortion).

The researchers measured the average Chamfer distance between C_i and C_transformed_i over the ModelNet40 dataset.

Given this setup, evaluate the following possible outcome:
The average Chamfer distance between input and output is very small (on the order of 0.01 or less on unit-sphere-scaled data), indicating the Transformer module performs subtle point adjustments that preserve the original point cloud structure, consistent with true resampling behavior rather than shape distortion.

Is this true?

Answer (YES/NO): YES